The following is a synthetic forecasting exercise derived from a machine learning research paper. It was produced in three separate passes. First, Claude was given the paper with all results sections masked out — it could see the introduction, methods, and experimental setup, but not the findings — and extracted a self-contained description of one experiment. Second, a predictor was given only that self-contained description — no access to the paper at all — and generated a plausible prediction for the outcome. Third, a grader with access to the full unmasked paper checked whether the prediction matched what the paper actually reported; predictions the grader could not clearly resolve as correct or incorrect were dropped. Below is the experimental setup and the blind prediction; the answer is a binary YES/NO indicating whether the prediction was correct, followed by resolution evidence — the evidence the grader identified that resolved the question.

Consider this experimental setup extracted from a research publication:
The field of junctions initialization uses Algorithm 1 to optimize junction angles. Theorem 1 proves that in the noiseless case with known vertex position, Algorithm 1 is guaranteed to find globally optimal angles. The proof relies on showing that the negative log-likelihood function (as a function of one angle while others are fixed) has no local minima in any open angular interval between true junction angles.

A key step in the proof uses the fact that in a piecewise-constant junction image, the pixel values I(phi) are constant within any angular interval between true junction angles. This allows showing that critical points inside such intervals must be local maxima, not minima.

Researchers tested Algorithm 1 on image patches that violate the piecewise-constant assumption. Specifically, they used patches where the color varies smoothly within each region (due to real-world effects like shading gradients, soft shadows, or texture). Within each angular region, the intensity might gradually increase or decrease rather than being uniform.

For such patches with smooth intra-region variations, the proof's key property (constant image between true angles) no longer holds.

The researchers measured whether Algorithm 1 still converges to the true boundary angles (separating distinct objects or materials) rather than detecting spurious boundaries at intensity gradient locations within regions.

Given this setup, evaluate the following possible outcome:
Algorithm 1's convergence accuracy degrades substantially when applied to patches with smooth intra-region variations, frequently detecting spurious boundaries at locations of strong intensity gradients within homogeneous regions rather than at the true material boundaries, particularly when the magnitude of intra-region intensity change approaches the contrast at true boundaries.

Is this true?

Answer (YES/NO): NO